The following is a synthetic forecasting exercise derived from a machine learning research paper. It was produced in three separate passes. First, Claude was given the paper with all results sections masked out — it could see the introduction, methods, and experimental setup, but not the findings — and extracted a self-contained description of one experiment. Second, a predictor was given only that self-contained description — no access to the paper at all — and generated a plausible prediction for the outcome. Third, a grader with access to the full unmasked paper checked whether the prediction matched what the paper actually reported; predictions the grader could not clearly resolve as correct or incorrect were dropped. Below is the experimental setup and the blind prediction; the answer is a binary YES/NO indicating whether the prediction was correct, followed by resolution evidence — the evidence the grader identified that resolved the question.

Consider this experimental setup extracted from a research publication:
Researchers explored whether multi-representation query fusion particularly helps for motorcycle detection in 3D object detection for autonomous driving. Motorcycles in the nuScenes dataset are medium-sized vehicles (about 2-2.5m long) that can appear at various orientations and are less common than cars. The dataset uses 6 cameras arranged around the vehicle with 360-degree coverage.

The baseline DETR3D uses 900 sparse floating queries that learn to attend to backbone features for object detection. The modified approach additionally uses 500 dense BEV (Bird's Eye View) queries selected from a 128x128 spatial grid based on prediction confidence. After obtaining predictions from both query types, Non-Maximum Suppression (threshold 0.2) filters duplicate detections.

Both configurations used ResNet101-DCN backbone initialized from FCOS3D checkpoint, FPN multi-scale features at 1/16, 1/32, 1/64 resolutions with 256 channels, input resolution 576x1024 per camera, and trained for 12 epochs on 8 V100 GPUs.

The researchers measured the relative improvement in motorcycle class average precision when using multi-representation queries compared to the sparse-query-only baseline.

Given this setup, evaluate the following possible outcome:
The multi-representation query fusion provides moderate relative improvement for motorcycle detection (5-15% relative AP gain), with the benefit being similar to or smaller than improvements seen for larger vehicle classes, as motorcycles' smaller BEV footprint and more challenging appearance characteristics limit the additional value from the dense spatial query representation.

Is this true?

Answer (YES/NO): NO